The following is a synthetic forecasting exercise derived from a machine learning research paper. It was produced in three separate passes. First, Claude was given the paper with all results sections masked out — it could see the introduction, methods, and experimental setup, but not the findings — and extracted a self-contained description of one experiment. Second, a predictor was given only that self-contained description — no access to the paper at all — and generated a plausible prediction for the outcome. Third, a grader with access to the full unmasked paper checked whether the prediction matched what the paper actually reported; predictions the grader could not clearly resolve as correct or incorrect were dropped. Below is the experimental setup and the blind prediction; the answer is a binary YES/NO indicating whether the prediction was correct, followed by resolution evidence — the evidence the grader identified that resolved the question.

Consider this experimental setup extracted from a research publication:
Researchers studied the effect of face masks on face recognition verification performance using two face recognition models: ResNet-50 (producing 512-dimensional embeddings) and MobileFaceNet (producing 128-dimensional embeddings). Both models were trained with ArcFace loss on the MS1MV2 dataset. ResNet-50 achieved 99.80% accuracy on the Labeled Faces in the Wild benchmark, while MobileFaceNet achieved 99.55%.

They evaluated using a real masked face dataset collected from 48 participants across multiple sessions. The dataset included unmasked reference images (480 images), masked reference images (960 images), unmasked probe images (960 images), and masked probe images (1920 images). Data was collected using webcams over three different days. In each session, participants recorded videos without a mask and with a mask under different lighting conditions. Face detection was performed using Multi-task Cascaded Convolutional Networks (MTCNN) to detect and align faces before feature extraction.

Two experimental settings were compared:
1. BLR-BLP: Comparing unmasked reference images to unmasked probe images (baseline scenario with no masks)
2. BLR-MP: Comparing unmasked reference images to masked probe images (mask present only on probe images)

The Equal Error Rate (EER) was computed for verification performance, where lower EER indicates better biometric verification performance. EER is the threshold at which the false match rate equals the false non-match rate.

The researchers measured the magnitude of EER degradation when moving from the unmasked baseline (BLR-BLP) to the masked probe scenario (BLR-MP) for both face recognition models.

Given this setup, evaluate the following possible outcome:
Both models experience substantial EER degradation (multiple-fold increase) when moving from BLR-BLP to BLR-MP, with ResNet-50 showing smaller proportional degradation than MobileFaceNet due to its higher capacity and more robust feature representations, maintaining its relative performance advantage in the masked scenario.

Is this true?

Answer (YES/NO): NO